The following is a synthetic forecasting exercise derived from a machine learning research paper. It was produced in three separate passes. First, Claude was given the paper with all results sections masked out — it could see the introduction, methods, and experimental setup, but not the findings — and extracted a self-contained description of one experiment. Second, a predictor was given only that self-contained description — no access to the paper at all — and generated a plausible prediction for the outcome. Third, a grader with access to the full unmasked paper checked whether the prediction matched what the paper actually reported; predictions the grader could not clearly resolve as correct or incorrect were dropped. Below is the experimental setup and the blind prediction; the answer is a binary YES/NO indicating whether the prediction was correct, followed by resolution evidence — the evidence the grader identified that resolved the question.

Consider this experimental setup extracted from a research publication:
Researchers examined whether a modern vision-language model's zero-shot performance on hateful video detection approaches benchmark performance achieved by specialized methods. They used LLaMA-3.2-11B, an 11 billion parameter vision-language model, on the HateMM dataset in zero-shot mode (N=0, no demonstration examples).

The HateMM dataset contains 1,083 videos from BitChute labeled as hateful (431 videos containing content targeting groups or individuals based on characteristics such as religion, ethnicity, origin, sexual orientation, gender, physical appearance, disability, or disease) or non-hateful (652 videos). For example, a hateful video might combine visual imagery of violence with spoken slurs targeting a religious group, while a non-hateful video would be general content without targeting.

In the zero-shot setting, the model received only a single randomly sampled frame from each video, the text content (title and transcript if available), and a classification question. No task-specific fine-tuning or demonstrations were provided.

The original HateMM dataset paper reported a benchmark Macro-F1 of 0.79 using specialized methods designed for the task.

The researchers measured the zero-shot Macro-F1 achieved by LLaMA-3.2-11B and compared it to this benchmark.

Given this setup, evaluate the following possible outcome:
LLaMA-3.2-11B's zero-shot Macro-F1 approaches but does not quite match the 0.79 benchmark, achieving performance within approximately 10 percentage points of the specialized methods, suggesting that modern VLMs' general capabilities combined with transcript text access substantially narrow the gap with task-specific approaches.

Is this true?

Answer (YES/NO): YES